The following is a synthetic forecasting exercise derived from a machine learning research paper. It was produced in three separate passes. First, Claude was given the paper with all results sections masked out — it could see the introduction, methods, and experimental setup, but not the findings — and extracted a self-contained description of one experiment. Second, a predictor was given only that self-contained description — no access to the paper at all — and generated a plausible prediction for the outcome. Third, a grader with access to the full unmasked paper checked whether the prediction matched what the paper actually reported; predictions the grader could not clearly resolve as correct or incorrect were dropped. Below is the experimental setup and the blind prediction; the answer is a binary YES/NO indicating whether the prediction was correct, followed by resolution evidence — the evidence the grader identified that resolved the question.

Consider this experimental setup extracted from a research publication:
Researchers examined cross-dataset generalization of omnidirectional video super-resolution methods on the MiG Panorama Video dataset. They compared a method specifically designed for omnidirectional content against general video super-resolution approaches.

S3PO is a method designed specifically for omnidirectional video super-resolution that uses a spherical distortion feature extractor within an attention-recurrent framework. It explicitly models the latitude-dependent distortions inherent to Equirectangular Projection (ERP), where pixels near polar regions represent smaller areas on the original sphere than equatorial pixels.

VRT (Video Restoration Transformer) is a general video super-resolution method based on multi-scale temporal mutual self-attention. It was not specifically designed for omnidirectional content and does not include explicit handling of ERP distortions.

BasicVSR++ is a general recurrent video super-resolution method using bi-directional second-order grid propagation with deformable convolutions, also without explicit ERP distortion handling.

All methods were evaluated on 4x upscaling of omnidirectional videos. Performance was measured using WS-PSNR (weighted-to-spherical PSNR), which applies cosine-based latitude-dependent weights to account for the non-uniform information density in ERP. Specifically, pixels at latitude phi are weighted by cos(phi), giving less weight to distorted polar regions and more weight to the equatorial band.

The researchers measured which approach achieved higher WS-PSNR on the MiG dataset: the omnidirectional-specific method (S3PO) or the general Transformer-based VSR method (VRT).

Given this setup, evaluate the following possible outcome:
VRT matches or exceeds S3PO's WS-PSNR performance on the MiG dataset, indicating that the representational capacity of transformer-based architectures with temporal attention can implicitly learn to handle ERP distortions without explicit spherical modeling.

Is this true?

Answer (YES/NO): YES